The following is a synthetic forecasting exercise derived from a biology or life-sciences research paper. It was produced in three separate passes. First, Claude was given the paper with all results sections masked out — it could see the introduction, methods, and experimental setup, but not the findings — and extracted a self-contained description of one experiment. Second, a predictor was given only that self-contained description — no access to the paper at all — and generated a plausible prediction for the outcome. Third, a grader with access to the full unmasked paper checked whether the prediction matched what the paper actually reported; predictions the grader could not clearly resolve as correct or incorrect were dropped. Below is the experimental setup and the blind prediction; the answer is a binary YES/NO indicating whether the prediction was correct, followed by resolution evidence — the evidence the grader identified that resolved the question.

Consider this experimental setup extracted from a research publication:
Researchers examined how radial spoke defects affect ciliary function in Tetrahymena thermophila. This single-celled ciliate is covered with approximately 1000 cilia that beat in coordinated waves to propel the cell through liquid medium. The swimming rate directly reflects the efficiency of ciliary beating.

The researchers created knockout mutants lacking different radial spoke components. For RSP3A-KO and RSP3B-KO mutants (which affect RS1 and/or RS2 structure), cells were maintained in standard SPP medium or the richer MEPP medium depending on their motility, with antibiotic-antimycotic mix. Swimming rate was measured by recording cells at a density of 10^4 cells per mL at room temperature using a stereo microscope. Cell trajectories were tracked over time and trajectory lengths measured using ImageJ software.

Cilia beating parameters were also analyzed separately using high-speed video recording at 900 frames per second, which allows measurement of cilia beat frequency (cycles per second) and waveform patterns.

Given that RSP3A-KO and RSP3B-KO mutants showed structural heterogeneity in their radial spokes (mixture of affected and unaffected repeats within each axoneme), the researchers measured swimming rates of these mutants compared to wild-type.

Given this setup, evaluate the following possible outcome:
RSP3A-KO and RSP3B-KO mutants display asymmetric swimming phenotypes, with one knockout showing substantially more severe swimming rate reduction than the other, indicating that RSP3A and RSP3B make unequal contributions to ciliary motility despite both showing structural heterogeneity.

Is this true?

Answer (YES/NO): YES